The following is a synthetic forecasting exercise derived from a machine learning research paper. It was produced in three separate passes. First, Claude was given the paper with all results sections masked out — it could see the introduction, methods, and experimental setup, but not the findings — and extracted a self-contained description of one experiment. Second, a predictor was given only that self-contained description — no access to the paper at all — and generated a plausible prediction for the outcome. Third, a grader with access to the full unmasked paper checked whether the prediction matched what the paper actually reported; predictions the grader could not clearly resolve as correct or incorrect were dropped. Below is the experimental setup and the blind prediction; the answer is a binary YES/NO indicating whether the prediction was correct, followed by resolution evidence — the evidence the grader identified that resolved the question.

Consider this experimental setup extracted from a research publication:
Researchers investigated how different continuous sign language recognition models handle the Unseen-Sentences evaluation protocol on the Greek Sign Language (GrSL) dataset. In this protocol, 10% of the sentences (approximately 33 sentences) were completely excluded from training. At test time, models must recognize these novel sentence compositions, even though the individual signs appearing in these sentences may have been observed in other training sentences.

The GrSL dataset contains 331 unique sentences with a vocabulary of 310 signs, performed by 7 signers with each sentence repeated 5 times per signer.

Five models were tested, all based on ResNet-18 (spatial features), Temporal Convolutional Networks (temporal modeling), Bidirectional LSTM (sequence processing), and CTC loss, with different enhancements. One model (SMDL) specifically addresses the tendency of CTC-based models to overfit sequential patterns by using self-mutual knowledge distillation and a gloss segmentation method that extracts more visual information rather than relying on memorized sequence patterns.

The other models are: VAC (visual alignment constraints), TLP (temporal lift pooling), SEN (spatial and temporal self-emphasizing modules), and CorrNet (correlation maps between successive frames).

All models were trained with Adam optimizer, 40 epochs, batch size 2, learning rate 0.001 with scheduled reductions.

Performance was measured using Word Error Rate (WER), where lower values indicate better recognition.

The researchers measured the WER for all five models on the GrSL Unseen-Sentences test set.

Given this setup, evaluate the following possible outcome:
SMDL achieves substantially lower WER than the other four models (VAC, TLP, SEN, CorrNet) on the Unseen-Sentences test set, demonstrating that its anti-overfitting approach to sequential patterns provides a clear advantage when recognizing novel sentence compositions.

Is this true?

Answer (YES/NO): NO